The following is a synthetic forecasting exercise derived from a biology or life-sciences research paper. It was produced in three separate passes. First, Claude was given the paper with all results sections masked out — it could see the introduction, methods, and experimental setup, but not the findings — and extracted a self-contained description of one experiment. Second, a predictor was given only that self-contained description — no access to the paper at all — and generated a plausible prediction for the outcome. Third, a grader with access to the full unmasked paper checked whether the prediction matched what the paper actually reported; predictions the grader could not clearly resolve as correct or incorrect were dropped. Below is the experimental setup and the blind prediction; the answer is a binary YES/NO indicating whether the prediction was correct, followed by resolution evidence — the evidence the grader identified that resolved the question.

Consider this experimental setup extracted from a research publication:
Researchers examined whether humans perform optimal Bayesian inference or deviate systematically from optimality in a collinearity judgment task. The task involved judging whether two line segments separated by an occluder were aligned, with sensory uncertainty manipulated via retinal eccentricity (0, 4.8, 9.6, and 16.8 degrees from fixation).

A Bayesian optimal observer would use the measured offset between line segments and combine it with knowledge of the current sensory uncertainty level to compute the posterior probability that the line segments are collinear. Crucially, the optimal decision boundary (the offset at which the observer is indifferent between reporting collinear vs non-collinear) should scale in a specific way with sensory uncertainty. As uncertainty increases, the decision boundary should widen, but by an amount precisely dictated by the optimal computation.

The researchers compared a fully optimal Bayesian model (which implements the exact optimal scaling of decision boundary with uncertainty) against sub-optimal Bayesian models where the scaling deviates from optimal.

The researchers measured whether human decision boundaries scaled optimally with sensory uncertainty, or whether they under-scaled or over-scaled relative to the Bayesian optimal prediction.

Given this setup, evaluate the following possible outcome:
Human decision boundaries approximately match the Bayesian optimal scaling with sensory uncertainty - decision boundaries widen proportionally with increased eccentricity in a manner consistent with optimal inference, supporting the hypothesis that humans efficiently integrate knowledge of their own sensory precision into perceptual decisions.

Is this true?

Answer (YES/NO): NO